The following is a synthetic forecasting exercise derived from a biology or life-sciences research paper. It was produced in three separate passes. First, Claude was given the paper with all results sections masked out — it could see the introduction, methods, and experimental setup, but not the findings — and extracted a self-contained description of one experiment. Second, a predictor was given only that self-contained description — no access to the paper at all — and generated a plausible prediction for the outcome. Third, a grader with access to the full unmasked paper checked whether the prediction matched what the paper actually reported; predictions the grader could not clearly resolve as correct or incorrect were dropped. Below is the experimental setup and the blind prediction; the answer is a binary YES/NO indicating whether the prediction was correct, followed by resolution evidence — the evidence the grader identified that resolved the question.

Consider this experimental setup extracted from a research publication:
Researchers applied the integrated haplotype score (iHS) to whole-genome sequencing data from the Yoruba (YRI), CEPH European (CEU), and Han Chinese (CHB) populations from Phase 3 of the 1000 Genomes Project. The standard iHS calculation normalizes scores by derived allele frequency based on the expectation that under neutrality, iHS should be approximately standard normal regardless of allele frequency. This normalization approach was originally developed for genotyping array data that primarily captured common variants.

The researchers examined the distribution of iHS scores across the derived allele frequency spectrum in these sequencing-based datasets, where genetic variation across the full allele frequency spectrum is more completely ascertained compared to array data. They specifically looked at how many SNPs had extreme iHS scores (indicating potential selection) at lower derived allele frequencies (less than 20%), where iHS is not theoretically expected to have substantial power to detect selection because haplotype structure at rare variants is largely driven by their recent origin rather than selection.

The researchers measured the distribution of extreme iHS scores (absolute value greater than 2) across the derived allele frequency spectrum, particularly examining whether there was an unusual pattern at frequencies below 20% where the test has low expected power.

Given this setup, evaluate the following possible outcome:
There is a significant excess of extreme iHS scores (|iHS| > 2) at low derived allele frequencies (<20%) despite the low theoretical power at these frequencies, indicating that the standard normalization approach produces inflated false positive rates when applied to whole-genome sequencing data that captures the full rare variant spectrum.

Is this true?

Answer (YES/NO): YES